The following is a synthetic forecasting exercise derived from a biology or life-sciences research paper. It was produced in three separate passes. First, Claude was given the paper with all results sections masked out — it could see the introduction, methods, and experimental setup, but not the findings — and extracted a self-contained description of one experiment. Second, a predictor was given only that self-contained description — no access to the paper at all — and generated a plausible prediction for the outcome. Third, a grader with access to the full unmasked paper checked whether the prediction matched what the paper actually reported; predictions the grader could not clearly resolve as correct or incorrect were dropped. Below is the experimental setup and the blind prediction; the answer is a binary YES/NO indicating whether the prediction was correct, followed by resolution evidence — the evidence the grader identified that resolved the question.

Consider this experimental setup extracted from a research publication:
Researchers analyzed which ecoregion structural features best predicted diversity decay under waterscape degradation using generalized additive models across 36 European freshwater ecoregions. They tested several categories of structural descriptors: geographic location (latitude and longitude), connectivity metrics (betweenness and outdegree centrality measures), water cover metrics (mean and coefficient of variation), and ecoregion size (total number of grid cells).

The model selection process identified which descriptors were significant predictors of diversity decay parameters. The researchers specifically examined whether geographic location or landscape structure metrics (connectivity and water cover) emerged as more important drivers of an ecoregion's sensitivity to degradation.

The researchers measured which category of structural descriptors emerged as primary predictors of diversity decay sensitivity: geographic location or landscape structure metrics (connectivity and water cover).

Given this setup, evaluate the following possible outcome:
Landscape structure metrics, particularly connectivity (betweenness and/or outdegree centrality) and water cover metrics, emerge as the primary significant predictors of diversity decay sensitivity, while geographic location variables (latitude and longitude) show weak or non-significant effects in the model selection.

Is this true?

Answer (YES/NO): NO